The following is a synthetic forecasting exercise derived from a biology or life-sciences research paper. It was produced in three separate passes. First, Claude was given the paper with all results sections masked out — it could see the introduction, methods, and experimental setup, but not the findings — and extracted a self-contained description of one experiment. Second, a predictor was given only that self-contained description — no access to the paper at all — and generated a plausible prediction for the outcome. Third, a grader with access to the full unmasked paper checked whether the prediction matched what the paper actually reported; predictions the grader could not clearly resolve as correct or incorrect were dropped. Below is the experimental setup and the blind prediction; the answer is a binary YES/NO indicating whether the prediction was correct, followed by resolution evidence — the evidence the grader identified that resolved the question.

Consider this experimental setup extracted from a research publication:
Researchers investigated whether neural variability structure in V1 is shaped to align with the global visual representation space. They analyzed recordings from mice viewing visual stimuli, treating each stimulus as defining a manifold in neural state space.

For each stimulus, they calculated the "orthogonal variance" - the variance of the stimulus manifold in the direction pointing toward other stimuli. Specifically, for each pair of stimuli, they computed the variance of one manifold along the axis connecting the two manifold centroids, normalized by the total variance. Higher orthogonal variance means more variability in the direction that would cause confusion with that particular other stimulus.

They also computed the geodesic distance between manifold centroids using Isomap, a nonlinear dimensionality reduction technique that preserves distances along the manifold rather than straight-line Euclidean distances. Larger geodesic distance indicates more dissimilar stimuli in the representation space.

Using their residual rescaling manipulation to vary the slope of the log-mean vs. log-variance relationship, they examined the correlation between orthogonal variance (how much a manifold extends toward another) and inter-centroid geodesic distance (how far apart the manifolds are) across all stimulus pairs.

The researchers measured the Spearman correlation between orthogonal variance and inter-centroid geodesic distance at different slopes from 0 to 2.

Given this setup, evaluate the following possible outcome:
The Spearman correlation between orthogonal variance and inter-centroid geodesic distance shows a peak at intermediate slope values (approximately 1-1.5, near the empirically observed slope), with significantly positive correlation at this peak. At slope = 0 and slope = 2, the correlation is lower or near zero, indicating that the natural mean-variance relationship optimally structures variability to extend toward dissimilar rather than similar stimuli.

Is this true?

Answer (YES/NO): YES